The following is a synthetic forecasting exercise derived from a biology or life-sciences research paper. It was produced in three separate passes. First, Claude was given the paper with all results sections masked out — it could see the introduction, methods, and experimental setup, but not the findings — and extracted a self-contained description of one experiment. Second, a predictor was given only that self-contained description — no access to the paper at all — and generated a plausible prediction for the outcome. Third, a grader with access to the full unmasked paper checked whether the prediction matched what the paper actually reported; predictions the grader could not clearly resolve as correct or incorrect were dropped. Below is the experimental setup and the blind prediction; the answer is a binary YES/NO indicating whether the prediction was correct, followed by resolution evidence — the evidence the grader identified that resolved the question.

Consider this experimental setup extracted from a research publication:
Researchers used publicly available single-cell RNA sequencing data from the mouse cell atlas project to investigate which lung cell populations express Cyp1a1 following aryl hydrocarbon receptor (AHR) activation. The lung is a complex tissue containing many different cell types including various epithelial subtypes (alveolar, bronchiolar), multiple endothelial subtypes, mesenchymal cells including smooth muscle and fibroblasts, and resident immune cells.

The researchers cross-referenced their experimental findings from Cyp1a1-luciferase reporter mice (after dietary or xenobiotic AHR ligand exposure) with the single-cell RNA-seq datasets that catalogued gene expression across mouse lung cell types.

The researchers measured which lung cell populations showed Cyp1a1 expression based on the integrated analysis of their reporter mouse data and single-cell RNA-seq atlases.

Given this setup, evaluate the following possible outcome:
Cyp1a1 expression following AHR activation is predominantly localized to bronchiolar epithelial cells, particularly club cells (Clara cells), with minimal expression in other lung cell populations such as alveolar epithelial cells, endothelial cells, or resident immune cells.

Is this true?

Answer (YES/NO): NO